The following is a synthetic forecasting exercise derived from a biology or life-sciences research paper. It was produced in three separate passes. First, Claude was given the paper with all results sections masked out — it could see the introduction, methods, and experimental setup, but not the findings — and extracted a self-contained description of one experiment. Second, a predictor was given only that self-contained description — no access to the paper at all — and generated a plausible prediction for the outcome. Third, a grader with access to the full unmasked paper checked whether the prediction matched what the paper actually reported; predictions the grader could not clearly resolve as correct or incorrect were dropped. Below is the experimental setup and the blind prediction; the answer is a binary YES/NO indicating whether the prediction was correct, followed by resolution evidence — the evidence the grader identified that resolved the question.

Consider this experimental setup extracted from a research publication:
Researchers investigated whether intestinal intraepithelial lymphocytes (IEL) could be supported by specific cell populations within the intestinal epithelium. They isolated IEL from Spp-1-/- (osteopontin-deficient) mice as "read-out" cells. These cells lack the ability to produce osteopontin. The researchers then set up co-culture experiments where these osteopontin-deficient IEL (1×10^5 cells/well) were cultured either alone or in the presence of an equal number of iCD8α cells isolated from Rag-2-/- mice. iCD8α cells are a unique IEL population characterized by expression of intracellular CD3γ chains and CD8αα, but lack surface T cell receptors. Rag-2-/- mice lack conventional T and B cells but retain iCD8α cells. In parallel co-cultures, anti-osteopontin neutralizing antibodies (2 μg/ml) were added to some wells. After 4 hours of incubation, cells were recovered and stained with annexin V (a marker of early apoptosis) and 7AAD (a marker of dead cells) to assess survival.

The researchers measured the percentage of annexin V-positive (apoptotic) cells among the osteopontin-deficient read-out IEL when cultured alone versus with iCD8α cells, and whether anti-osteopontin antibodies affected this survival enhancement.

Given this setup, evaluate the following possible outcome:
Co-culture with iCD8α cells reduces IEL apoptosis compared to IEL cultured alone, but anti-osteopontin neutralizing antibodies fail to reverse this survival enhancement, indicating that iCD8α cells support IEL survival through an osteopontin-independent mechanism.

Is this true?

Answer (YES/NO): NO